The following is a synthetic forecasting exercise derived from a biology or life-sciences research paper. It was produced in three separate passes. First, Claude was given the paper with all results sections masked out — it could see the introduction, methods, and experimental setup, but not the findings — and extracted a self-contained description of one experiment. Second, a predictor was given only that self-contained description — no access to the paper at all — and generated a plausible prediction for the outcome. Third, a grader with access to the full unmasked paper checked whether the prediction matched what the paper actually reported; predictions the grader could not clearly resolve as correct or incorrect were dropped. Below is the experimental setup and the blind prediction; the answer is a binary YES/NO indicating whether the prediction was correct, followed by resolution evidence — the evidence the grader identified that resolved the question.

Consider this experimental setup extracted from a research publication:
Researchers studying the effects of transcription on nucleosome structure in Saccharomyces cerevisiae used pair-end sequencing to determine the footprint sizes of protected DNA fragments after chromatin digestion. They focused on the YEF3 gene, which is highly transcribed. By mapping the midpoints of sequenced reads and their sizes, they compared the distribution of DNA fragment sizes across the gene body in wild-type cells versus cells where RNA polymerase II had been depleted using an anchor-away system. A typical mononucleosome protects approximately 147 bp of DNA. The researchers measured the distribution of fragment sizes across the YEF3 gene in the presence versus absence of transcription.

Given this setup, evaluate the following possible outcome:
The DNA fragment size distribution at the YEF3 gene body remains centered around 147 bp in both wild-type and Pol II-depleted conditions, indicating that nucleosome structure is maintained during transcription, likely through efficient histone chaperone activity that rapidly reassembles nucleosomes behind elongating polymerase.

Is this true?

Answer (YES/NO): NO